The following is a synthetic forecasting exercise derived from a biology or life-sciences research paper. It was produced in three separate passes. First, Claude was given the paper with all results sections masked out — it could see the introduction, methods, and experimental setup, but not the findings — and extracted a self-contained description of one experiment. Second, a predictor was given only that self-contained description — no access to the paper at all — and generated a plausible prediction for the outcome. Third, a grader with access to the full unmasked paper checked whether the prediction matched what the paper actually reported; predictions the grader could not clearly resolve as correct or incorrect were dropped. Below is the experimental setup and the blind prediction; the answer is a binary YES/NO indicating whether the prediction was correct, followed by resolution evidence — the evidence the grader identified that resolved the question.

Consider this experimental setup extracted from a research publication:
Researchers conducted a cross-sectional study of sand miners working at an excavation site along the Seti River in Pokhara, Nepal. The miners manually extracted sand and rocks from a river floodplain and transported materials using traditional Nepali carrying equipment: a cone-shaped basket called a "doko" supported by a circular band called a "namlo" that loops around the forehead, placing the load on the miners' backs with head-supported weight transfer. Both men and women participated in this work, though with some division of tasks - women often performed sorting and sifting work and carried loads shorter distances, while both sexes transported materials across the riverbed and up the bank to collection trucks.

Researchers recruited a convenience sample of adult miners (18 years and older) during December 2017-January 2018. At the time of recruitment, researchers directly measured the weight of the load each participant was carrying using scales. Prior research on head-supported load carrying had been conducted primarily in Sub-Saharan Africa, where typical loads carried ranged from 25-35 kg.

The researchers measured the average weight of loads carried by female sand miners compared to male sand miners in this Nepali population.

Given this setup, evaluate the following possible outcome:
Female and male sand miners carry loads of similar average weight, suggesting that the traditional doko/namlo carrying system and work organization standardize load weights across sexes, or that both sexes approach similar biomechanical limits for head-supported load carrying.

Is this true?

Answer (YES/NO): NO